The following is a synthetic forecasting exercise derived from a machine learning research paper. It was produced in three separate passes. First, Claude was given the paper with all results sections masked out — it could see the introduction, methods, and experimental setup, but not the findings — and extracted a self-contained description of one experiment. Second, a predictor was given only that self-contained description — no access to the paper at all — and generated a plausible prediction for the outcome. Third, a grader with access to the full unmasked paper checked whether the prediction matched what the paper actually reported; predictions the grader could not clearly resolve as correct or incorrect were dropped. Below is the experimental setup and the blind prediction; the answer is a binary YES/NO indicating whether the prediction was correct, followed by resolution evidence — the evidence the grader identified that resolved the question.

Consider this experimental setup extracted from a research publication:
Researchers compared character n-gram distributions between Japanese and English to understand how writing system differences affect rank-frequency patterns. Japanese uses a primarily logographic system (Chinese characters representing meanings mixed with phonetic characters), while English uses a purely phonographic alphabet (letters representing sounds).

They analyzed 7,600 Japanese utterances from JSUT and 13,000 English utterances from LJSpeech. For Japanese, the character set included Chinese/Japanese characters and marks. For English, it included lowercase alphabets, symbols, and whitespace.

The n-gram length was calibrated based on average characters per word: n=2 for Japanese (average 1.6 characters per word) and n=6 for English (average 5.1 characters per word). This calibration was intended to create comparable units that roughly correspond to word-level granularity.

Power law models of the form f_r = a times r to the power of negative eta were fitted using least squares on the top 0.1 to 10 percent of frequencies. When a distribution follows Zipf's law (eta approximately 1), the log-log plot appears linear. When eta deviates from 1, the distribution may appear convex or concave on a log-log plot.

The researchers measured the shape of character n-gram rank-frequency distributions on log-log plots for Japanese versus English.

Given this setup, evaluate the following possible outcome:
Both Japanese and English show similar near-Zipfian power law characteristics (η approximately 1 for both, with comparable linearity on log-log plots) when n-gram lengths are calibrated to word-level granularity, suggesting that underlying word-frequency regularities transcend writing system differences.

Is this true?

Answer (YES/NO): NO